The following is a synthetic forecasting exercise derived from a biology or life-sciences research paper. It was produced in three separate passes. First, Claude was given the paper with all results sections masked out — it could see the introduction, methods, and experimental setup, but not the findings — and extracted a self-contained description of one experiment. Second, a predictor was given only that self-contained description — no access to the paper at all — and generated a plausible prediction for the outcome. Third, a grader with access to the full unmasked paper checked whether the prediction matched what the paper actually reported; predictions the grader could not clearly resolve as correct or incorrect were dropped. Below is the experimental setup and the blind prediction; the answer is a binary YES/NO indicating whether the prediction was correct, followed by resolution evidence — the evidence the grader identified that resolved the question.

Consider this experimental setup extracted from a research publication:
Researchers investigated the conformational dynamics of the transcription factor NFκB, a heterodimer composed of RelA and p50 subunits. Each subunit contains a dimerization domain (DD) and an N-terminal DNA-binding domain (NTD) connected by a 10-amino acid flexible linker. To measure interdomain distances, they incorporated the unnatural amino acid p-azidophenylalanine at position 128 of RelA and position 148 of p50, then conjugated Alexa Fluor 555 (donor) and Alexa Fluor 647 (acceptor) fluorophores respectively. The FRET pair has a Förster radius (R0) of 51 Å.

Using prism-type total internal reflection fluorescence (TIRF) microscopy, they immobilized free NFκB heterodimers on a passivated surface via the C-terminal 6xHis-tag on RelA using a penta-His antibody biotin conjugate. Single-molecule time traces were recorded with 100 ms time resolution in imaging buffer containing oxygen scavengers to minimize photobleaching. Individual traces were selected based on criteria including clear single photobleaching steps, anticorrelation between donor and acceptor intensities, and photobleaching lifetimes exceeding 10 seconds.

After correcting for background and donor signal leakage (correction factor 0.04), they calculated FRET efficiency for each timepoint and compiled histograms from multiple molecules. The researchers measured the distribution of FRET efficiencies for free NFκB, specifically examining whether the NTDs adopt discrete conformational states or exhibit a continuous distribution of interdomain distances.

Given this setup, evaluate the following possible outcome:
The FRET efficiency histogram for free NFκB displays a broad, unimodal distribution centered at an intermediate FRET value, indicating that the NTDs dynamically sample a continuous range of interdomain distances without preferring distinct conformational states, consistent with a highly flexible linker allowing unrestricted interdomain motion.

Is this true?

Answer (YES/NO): NO